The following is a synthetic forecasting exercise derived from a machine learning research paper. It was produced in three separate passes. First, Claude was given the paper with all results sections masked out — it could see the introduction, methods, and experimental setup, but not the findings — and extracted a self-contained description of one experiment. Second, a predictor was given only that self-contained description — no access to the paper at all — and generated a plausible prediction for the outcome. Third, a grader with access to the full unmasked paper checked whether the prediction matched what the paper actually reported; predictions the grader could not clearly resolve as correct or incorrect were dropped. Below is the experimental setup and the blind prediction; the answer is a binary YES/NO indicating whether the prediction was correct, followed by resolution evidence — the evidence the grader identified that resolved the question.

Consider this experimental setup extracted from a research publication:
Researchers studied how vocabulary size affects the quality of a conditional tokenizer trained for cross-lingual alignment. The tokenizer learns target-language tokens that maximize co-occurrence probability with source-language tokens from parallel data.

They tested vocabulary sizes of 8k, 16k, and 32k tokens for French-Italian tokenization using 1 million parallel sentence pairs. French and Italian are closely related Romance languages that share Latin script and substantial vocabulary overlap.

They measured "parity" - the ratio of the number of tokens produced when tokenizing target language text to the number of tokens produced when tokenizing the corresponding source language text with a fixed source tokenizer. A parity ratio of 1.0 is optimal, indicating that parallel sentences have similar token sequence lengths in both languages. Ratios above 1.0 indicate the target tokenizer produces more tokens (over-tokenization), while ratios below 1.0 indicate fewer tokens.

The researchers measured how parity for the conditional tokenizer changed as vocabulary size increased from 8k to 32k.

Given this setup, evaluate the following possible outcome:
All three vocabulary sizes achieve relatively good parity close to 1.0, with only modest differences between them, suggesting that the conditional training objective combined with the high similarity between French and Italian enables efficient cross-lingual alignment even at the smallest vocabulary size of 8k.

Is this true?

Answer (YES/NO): NO